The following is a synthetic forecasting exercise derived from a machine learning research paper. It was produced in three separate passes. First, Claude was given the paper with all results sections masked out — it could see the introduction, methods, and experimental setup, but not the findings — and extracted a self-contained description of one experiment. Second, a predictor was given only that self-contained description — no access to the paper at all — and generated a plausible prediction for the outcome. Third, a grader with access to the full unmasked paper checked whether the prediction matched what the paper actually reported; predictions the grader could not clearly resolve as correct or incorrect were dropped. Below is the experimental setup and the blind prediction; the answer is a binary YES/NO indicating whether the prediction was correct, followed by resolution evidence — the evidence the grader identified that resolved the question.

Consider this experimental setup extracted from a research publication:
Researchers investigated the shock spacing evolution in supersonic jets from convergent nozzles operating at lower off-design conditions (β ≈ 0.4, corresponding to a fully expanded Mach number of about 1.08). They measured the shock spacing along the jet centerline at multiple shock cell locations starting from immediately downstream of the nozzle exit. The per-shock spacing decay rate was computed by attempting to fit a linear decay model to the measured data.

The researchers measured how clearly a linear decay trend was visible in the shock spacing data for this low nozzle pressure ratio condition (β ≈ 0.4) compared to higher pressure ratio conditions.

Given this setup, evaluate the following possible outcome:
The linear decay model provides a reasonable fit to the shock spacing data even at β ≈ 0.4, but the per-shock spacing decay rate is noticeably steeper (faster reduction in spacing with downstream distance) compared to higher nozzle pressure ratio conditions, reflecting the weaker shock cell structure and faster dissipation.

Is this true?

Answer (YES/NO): NO